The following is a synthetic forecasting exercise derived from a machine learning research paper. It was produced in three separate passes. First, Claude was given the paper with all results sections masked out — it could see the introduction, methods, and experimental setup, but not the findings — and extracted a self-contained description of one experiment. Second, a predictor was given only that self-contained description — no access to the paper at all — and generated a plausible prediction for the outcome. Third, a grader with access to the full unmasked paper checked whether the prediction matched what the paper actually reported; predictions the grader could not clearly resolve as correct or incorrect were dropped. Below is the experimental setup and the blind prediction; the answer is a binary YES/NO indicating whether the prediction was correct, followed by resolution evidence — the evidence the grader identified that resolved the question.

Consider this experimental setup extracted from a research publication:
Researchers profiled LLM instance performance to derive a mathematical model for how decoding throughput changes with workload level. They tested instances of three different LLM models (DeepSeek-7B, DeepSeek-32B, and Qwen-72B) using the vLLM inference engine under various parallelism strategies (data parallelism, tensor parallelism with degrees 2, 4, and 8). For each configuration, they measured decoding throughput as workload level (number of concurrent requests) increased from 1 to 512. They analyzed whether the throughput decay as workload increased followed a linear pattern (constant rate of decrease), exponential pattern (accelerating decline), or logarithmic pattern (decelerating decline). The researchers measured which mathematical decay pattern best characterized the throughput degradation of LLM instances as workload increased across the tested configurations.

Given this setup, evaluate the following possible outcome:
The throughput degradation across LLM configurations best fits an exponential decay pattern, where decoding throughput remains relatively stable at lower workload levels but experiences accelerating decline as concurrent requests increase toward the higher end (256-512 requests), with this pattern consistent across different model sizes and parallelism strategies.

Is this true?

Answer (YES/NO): NO